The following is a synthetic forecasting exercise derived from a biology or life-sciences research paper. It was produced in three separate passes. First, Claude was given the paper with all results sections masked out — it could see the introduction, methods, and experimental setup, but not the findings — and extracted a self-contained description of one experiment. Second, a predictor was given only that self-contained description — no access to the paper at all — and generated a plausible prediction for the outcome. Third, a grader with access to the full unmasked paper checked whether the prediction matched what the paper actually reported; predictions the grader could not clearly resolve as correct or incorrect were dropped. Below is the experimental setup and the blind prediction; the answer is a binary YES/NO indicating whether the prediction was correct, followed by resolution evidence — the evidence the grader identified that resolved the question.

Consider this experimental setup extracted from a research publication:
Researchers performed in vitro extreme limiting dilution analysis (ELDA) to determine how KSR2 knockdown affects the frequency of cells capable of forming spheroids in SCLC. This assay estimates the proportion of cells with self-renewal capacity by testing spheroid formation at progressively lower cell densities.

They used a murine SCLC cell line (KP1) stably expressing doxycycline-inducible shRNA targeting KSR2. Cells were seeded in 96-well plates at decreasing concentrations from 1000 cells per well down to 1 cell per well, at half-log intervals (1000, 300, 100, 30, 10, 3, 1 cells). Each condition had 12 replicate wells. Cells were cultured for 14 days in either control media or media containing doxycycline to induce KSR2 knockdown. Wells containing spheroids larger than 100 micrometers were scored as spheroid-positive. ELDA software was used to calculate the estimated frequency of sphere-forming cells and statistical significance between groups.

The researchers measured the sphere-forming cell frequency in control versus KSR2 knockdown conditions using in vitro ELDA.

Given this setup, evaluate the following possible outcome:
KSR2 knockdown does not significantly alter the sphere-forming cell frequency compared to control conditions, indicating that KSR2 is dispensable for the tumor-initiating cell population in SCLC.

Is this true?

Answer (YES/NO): NO